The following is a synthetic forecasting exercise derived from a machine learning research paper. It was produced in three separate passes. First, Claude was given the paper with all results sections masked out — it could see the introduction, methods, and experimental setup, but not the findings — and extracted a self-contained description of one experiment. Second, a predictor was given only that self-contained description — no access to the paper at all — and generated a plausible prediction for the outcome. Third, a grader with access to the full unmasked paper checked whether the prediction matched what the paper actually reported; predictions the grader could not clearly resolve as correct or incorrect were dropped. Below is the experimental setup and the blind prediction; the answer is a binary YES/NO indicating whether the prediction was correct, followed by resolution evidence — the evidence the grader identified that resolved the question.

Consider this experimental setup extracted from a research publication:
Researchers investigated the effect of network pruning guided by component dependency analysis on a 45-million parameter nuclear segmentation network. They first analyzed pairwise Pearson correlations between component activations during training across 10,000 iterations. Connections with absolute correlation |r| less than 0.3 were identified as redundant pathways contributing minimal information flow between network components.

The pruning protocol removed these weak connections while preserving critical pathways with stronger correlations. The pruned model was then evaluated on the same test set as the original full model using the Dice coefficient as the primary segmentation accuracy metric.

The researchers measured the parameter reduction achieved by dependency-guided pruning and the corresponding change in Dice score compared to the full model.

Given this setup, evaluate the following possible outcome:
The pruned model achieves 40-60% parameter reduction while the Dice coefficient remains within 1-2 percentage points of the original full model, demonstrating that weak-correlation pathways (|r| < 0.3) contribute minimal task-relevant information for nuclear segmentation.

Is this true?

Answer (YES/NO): NO